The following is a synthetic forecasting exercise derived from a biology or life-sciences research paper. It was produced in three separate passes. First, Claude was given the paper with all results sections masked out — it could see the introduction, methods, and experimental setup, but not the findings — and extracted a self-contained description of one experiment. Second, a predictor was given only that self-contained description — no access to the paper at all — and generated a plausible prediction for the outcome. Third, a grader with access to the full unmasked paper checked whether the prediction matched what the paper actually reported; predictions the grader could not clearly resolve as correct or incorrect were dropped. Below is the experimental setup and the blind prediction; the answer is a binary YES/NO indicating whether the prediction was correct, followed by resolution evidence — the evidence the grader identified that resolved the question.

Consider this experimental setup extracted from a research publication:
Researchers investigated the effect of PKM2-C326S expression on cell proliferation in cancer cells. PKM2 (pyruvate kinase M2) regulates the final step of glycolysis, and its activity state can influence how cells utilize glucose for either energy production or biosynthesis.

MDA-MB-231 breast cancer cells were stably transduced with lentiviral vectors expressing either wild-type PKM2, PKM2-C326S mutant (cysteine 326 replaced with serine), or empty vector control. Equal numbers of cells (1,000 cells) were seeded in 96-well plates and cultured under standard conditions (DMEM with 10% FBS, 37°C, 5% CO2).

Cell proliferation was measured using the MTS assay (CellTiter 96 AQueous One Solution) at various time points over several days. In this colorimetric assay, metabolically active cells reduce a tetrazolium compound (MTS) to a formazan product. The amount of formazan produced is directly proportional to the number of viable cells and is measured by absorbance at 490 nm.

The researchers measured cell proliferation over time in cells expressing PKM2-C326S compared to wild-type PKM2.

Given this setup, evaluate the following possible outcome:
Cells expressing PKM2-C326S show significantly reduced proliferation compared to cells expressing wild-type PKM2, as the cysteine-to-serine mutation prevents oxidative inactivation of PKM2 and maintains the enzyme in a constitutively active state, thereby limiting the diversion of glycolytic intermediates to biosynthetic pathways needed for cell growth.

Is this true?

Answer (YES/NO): NO